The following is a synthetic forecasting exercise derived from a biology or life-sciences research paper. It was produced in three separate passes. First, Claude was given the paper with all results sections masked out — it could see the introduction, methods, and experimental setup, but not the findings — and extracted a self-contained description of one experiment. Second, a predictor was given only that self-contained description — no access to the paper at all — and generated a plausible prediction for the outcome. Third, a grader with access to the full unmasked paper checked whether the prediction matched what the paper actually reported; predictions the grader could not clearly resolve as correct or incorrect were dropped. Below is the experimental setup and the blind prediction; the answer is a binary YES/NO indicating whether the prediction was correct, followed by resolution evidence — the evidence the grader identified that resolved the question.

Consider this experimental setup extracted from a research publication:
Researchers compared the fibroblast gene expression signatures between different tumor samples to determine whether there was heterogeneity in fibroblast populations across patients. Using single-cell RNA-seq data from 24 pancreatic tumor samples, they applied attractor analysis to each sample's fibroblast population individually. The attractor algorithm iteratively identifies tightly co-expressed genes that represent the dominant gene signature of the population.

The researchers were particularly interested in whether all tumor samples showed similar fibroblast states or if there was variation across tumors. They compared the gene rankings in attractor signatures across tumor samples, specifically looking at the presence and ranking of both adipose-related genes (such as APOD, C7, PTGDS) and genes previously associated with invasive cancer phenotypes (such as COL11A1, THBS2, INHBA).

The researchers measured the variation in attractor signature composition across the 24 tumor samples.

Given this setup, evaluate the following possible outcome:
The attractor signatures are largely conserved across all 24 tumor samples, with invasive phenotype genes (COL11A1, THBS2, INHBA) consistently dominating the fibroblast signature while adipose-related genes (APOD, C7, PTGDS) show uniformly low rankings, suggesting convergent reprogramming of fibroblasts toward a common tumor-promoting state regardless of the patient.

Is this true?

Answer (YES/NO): NO